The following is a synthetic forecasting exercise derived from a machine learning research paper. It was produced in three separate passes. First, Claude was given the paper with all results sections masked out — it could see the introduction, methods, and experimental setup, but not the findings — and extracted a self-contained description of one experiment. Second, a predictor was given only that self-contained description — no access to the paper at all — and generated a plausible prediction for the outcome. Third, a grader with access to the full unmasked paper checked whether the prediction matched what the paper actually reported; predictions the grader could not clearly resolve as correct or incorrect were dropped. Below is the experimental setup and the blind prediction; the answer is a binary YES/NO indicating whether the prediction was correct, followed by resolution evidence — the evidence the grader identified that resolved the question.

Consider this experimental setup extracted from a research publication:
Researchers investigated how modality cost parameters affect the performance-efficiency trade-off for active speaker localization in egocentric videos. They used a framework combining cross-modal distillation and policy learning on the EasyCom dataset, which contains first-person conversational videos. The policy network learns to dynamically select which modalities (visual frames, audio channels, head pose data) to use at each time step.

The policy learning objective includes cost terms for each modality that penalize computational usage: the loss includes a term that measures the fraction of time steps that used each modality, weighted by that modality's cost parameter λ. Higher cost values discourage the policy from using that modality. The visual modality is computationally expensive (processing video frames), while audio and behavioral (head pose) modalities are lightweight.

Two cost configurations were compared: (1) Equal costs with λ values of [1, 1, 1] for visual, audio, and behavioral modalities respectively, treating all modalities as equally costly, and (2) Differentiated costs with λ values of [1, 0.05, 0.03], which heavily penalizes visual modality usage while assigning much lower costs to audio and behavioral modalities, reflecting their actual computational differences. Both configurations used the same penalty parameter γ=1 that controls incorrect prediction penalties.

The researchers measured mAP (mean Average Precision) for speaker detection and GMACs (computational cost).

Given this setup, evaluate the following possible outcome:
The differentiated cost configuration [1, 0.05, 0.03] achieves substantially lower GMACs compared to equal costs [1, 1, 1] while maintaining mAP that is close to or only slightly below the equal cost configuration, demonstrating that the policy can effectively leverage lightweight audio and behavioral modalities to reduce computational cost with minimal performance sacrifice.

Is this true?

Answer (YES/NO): NO